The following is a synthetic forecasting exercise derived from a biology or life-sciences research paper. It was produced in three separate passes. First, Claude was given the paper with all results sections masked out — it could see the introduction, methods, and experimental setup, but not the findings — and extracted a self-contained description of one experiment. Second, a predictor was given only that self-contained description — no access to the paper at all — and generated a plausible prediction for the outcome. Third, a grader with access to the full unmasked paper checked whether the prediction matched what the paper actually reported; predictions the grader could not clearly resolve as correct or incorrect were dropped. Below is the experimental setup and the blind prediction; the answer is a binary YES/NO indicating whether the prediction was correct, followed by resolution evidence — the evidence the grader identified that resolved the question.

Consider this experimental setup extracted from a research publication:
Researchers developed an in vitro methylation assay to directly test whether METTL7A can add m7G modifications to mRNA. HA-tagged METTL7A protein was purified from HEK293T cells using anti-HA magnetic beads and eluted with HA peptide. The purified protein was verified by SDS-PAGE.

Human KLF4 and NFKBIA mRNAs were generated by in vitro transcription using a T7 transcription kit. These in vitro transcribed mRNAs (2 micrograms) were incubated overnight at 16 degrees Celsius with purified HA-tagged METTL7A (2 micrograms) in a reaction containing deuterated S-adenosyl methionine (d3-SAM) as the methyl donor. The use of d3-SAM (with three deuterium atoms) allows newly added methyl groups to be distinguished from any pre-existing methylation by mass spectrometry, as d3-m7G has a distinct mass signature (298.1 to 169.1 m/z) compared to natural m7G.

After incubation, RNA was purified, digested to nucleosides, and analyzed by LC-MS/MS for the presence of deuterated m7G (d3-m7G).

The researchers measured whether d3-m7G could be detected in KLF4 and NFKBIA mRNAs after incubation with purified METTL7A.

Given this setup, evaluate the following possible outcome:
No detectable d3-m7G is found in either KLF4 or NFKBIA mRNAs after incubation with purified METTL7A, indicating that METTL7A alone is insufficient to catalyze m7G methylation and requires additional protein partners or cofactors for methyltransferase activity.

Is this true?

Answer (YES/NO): NO